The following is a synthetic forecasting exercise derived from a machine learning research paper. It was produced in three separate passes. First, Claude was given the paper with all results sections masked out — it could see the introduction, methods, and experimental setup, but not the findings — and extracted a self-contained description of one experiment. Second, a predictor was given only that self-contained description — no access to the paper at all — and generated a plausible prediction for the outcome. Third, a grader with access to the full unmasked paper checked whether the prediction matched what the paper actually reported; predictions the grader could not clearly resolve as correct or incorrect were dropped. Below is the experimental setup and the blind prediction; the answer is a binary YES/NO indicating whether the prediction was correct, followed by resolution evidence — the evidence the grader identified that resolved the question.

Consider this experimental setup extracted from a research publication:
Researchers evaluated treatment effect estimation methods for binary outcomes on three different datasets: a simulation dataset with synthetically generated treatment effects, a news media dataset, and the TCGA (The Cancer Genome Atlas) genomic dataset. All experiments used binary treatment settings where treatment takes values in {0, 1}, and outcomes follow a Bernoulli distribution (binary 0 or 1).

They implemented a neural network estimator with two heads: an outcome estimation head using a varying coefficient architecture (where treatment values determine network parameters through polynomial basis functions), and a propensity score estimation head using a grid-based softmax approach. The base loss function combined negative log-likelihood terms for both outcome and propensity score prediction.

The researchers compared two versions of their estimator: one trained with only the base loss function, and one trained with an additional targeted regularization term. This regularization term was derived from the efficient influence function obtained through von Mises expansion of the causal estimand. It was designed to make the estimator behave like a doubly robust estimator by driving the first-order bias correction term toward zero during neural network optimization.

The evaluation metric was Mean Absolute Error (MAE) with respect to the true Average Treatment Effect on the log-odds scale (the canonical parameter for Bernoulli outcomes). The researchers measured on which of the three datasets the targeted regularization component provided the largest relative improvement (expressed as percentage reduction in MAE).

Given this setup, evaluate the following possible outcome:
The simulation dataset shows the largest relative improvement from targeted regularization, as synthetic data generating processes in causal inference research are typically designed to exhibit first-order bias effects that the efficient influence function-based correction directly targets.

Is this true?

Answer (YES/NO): NO